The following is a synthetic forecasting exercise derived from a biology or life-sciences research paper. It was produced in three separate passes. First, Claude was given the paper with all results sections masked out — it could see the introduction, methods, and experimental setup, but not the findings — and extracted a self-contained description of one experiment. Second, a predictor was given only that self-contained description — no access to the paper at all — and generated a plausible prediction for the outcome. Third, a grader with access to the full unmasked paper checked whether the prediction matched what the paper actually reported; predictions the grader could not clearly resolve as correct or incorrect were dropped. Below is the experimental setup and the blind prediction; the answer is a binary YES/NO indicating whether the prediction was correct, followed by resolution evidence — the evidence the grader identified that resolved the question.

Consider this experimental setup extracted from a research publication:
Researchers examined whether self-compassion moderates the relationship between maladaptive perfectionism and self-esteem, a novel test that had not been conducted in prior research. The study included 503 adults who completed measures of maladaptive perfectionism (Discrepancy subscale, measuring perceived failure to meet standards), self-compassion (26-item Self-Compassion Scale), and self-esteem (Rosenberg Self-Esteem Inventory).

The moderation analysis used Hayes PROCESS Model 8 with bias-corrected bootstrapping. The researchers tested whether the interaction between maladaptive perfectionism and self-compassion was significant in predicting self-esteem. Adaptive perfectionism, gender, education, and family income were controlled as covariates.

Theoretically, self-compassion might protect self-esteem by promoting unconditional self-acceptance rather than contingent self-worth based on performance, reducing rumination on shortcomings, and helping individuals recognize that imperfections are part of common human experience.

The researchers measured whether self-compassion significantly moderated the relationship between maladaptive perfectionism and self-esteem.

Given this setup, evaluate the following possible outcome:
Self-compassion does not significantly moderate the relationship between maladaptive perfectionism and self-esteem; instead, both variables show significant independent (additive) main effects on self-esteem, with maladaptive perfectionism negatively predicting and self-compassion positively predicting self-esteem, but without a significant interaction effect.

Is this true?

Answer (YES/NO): NO